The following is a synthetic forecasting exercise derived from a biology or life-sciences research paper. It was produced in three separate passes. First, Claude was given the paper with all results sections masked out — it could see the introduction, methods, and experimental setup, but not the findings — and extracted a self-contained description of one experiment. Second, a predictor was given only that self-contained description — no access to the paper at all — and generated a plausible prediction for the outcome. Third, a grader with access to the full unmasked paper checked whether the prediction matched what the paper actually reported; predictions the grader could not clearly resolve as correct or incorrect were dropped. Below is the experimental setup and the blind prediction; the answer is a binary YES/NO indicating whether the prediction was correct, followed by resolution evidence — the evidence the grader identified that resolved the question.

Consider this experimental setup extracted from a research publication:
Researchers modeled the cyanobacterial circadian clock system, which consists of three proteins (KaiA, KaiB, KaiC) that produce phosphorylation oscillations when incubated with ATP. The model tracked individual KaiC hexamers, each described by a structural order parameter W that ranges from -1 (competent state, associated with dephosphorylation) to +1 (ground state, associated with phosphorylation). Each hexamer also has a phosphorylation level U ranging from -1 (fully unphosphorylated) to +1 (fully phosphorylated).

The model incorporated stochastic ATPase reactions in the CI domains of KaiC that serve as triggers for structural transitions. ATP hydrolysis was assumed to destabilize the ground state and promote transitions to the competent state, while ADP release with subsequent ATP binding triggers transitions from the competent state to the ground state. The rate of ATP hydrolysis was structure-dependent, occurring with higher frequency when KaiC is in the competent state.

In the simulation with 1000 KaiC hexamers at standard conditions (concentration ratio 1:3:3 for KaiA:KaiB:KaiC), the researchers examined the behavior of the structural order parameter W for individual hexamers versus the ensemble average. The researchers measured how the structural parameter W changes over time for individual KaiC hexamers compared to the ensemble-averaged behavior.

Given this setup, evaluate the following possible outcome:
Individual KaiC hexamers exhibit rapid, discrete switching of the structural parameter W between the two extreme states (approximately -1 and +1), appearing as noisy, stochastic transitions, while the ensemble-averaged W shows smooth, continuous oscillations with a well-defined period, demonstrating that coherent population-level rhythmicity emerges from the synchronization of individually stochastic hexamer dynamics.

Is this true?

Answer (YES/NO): YES